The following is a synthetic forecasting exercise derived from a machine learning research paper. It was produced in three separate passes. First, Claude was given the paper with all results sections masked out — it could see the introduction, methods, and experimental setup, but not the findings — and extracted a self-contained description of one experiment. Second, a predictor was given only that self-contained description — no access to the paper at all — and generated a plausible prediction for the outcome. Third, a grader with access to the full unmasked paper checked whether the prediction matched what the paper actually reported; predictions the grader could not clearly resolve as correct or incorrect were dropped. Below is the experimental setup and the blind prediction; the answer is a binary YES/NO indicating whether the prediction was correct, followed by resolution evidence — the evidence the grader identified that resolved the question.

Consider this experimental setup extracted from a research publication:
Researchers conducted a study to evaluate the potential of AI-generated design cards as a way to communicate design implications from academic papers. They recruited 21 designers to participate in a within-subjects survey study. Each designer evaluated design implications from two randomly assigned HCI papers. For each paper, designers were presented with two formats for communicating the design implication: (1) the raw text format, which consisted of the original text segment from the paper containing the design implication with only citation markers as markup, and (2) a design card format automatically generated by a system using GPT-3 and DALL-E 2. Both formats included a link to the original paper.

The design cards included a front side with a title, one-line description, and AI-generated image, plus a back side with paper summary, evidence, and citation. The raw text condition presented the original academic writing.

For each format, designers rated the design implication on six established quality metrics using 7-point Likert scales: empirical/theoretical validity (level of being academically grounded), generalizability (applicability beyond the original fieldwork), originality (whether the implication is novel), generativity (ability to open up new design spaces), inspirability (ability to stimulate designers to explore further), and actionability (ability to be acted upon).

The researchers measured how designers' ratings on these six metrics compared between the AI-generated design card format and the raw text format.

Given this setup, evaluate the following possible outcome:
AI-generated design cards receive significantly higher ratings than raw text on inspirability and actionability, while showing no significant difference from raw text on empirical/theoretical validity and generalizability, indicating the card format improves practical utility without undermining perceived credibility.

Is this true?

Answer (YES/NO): NO